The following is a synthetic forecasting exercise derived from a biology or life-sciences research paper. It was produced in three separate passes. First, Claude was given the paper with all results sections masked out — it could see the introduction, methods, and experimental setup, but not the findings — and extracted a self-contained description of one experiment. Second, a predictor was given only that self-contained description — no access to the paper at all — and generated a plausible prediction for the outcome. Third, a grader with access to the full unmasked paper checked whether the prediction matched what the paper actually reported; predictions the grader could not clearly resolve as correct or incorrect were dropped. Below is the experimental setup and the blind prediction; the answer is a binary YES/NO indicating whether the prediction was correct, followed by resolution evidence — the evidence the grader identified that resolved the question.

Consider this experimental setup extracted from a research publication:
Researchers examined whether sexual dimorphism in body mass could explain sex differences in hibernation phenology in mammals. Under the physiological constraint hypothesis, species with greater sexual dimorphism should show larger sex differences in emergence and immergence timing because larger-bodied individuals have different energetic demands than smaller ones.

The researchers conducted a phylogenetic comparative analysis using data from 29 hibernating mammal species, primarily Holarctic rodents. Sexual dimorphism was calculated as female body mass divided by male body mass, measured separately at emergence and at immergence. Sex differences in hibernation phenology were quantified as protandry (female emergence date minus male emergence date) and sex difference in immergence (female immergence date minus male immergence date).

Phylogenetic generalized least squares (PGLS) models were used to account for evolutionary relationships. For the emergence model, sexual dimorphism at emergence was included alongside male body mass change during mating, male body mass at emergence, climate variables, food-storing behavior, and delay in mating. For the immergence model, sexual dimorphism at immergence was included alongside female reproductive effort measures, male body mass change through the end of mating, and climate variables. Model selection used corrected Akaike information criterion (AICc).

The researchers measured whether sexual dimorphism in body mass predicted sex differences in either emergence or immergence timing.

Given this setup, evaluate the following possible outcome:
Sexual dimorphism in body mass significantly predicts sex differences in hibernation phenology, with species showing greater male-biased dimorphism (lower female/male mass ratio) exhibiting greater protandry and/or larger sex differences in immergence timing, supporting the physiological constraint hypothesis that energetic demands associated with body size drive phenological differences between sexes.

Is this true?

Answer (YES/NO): NO